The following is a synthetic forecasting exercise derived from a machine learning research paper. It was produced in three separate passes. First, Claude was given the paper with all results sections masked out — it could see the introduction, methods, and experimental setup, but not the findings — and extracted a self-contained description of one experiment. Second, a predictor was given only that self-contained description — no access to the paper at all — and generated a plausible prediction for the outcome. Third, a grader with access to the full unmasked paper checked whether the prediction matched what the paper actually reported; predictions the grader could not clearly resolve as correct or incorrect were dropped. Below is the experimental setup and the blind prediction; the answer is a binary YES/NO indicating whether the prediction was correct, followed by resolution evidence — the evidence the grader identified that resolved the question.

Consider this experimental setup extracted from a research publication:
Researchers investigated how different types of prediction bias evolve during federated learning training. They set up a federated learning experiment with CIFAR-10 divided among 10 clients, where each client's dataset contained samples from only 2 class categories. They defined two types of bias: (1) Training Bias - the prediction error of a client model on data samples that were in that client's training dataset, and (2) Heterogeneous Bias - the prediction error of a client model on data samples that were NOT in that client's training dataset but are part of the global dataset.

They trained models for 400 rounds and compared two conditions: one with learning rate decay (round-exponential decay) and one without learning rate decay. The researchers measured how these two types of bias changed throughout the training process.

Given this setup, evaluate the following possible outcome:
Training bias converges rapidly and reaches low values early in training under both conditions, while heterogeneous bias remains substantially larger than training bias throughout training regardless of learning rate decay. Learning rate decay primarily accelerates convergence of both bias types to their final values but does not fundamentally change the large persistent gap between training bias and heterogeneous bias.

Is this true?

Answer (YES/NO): NO